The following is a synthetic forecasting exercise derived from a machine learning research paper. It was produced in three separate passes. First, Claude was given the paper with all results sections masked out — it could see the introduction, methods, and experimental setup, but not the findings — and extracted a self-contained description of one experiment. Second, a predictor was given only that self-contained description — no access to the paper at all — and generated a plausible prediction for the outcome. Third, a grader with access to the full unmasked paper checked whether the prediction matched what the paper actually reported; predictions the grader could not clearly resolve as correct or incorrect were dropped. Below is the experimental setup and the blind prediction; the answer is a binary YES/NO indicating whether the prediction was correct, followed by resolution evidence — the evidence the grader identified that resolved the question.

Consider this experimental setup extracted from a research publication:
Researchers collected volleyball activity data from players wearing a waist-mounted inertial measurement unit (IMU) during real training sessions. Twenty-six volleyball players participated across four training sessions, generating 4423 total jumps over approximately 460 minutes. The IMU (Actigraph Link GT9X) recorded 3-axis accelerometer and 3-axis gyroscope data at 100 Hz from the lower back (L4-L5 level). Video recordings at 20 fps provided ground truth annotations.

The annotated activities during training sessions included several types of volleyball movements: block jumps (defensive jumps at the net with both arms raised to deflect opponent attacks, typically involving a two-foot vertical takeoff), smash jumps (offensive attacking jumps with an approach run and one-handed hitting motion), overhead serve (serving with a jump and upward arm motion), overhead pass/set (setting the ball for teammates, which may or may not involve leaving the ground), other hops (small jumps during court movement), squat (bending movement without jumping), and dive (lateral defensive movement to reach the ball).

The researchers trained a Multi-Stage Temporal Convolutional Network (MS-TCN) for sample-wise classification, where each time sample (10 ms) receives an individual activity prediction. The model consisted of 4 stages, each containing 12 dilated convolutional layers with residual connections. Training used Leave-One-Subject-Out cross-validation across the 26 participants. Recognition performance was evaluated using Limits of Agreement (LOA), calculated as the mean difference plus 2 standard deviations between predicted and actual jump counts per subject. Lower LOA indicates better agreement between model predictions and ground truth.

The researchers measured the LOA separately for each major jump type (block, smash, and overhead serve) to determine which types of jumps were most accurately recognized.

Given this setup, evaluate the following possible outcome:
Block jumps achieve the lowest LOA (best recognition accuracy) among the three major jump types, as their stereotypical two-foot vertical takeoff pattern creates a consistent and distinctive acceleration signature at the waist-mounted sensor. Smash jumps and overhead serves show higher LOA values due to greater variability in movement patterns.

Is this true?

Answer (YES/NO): YES